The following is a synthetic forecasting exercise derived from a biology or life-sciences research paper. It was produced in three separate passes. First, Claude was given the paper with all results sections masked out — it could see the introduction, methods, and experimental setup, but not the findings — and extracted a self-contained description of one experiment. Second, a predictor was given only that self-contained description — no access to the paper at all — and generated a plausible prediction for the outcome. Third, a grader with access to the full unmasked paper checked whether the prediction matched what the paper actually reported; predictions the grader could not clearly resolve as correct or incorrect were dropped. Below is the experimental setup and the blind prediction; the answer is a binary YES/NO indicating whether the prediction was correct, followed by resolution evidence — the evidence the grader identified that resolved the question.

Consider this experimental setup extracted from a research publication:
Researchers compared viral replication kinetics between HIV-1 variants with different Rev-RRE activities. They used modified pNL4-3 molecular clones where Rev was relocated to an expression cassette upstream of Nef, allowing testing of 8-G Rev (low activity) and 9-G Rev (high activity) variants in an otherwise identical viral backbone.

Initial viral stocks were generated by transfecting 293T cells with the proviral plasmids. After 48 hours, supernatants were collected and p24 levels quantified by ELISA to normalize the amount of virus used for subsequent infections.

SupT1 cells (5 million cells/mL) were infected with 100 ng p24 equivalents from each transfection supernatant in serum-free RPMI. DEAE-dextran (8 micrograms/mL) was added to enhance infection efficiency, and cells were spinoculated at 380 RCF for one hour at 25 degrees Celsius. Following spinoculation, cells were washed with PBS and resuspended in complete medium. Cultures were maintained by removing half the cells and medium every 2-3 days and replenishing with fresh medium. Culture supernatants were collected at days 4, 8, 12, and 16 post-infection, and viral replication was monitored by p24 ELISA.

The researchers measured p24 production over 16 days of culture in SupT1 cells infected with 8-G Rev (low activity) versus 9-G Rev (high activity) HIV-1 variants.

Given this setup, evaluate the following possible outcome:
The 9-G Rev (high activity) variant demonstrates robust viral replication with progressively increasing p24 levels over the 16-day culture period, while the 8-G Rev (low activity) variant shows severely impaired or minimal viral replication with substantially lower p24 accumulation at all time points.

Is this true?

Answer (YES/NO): NO